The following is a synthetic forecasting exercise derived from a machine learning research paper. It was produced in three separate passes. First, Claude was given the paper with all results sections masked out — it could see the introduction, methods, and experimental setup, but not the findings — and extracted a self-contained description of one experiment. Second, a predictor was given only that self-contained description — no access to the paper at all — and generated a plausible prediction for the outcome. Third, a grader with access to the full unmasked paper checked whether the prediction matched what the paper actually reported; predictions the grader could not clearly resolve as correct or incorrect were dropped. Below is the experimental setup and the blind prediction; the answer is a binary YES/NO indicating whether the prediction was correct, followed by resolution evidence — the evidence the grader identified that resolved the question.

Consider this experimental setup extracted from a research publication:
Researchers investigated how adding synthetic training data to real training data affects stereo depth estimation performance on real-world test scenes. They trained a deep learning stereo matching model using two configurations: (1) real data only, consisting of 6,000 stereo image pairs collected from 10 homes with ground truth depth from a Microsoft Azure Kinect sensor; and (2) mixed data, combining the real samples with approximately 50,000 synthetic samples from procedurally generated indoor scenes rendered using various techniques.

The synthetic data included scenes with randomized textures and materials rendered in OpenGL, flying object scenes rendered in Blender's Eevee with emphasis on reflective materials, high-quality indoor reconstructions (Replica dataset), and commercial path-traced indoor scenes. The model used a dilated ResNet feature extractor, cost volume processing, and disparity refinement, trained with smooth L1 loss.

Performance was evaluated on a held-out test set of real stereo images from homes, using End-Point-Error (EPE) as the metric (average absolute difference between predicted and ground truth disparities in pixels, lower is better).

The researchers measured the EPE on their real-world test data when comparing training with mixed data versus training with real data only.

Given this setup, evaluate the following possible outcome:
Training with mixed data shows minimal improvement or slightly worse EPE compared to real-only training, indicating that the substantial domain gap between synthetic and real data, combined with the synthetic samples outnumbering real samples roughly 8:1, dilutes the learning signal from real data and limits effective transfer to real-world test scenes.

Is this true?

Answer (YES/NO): YES